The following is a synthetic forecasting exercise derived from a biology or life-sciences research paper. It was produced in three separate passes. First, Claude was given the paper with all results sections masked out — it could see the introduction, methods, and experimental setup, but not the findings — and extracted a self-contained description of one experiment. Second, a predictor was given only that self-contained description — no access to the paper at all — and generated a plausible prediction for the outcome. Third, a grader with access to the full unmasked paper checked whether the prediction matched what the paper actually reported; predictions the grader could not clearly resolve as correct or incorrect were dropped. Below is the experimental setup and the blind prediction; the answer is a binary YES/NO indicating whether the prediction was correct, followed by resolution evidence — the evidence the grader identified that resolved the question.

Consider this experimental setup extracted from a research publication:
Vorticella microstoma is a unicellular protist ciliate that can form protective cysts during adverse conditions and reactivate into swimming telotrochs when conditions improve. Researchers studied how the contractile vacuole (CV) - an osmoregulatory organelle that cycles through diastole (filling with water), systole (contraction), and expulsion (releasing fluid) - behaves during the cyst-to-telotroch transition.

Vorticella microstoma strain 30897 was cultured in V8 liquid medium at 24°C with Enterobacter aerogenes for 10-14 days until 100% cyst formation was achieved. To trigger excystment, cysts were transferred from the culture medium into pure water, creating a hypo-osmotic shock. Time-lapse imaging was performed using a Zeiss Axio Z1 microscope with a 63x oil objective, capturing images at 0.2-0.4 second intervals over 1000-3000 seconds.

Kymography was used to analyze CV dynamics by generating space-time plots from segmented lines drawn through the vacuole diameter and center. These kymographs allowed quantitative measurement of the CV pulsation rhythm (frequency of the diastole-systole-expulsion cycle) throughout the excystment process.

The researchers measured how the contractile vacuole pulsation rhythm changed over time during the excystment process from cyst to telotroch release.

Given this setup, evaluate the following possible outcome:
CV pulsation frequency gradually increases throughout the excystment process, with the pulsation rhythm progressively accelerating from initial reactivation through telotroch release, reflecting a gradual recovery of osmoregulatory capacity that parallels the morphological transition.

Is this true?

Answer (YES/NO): NO